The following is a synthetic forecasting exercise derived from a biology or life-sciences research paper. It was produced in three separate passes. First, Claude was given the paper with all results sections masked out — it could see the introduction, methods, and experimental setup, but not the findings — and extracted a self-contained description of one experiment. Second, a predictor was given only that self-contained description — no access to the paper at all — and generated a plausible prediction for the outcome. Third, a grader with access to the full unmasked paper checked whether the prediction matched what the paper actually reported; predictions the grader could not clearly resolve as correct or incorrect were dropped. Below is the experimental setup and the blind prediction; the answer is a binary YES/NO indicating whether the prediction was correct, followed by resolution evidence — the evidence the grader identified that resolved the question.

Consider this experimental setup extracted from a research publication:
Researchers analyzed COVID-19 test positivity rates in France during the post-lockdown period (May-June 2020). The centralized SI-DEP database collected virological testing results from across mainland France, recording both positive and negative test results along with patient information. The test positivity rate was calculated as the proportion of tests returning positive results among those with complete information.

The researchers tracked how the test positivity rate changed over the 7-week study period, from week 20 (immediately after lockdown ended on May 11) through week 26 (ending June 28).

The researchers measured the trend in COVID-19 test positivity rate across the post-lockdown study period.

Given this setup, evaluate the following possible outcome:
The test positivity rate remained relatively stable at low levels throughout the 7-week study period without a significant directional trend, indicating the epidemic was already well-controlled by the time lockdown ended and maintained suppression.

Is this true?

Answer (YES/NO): NO